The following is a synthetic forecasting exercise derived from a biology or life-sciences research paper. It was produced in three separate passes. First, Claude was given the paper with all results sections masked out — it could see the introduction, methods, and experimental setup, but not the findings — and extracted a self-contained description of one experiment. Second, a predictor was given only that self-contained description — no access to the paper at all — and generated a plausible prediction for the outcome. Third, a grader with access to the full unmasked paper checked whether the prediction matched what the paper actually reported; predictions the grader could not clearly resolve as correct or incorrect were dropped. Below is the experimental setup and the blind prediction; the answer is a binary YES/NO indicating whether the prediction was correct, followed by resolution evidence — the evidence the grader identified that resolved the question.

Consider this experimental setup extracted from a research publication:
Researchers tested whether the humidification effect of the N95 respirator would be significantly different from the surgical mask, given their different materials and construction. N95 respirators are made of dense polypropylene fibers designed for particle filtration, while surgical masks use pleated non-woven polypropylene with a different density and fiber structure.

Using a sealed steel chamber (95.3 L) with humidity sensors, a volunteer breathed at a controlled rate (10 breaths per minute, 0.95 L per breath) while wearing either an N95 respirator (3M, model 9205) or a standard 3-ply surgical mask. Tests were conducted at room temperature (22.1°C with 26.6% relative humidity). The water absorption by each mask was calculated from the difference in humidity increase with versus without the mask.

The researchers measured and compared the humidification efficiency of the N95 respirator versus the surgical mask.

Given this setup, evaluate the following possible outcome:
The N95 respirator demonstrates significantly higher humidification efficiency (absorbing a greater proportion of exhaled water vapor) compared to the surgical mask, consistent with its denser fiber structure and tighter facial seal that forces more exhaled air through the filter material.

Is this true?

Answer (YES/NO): NO